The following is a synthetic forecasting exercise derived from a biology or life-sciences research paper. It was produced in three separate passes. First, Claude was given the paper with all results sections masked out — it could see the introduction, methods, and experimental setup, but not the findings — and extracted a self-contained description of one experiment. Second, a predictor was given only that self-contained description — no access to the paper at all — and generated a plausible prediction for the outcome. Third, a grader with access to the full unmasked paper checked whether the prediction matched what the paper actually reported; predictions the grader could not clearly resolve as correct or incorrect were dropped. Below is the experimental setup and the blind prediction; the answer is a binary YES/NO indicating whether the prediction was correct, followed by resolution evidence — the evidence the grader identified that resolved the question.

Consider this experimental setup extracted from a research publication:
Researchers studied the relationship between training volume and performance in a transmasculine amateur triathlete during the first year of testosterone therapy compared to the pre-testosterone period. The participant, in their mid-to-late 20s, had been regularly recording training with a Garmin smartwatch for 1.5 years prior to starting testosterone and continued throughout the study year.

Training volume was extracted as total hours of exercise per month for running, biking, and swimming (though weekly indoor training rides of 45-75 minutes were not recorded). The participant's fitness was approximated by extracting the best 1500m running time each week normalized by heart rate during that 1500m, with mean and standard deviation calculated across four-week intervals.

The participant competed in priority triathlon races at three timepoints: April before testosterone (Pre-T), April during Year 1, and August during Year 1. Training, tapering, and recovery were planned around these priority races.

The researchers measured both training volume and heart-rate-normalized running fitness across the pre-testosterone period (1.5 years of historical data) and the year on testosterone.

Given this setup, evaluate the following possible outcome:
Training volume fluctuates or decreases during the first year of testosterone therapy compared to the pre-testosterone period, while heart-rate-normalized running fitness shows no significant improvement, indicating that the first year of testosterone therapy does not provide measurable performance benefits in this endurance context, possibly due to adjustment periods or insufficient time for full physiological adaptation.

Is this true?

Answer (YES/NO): NO